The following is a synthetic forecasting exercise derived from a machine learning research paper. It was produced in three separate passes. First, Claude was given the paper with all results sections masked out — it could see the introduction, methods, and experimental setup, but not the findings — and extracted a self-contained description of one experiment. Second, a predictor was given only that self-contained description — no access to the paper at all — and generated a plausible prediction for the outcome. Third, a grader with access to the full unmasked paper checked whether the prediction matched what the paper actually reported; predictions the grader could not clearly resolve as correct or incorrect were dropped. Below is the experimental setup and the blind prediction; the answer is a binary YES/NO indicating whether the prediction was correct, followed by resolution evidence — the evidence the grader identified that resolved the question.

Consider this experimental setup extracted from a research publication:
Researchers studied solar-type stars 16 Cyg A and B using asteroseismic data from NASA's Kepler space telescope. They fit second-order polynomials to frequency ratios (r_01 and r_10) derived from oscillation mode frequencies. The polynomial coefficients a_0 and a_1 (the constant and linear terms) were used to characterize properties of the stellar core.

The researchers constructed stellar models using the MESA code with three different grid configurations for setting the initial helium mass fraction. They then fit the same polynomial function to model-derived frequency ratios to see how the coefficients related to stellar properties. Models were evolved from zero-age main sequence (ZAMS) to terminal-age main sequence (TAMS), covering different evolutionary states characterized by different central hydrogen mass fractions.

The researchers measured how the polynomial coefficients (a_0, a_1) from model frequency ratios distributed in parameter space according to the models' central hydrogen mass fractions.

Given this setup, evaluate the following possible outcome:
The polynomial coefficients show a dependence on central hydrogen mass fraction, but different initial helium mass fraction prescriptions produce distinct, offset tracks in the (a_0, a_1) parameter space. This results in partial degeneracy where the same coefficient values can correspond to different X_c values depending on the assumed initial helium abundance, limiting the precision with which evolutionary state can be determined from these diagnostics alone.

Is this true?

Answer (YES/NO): NO